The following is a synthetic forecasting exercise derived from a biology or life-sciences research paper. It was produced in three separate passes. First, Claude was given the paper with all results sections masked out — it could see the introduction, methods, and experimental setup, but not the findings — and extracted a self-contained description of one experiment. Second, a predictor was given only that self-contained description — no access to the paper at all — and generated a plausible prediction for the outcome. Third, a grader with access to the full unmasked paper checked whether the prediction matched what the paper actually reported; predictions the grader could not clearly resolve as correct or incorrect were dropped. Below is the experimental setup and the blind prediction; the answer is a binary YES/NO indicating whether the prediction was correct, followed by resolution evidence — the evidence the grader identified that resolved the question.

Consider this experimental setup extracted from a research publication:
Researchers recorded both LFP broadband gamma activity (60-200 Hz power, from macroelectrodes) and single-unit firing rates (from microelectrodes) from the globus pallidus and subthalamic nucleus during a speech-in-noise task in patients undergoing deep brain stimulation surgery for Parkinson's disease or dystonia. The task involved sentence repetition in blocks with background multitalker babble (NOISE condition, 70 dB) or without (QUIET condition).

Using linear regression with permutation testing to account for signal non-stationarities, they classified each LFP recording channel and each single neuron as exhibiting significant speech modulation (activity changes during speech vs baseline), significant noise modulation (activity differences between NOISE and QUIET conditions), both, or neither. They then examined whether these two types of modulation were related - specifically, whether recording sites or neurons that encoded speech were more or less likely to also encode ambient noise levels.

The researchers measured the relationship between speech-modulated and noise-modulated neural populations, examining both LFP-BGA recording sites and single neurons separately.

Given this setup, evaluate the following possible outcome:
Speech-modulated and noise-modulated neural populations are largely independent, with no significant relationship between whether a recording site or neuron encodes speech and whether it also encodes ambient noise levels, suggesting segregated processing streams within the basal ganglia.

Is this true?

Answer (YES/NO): NO